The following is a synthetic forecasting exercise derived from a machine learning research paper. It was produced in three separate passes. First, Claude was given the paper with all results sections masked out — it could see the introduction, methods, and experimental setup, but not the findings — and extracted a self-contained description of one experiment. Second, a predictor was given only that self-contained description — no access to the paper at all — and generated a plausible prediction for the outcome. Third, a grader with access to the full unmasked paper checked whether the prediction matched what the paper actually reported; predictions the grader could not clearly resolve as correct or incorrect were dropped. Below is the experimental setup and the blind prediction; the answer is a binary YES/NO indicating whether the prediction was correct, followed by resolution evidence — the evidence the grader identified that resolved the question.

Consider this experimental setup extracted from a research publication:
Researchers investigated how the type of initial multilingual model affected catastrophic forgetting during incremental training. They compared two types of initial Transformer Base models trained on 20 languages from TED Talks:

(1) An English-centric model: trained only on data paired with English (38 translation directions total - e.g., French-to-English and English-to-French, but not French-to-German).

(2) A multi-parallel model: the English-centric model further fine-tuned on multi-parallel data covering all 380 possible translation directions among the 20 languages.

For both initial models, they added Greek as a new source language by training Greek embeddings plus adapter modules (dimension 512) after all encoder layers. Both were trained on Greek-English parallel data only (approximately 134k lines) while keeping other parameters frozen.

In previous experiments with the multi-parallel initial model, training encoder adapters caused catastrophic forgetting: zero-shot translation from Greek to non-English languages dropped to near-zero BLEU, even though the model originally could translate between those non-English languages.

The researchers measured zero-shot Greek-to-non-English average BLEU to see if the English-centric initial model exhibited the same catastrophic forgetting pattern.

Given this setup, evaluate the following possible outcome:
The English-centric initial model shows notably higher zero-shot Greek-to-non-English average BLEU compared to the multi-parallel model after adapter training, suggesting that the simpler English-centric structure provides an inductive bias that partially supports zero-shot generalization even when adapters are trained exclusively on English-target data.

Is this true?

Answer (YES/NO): YES